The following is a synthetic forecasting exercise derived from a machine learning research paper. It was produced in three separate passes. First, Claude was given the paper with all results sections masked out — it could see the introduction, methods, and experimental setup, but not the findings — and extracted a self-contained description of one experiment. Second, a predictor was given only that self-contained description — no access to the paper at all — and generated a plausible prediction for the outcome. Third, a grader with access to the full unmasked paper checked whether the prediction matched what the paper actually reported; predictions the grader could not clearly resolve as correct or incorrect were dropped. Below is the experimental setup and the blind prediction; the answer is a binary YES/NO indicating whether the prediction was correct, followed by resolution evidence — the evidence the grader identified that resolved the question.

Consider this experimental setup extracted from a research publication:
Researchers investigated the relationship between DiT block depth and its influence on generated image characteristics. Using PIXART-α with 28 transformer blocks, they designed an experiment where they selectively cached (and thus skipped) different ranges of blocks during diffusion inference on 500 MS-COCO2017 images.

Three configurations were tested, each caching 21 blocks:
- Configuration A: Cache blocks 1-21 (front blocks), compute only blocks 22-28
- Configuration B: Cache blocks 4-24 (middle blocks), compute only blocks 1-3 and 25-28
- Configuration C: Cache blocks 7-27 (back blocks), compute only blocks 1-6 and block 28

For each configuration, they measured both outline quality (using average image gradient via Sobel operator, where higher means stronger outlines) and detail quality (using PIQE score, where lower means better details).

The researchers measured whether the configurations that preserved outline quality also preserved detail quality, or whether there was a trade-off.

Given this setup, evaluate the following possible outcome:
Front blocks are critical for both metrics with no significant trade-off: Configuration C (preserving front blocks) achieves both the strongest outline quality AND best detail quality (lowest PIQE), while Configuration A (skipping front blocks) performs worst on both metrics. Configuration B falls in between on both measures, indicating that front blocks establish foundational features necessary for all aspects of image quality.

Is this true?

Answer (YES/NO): NO